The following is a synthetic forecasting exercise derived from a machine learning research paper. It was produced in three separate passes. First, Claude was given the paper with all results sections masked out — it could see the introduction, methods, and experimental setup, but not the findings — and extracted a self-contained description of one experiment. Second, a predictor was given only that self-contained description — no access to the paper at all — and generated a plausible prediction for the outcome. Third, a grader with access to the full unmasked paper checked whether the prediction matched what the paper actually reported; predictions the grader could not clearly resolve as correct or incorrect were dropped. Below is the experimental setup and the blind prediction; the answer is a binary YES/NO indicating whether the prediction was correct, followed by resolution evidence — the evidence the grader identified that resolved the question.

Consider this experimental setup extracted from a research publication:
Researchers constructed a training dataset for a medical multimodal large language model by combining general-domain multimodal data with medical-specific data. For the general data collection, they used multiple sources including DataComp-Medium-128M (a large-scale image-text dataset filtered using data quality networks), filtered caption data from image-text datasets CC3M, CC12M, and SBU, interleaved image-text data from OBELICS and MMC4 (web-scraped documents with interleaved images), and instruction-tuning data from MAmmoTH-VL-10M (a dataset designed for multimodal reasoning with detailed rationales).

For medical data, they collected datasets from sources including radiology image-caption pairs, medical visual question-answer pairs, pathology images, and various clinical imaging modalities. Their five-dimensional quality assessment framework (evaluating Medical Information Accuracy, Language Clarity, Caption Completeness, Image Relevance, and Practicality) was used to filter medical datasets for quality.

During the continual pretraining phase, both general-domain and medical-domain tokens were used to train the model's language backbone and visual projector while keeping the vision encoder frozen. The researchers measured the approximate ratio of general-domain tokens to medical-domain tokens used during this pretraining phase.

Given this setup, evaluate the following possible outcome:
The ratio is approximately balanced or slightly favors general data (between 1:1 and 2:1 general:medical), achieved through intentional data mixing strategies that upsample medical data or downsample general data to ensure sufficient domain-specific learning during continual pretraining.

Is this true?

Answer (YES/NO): NO